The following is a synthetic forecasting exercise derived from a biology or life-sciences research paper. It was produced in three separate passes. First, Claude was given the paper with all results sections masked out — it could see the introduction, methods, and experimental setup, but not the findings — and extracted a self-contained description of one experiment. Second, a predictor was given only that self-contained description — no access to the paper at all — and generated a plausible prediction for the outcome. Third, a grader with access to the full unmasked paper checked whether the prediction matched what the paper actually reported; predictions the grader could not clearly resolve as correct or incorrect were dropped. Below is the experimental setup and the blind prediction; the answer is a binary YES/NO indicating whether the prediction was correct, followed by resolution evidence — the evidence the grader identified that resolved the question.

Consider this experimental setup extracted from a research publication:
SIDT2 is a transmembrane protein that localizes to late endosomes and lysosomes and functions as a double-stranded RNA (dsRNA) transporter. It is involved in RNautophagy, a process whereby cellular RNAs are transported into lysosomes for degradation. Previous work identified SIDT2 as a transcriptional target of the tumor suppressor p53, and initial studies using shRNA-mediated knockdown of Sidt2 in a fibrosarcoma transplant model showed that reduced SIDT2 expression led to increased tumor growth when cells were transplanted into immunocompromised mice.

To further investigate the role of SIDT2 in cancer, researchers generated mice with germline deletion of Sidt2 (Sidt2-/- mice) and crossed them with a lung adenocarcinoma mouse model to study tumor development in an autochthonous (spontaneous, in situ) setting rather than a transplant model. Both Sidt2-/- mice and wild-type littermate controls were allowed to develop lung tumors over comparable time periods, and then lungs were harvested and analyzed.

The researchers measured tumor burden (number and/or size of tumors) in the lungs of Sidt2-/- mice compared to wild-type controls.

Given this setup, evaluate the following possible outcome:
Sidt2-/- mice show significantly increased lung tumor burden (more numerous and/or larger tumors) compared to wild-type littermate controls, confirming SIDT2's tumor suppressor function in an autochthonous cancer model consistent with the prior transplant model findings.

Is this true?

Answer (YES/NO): NO